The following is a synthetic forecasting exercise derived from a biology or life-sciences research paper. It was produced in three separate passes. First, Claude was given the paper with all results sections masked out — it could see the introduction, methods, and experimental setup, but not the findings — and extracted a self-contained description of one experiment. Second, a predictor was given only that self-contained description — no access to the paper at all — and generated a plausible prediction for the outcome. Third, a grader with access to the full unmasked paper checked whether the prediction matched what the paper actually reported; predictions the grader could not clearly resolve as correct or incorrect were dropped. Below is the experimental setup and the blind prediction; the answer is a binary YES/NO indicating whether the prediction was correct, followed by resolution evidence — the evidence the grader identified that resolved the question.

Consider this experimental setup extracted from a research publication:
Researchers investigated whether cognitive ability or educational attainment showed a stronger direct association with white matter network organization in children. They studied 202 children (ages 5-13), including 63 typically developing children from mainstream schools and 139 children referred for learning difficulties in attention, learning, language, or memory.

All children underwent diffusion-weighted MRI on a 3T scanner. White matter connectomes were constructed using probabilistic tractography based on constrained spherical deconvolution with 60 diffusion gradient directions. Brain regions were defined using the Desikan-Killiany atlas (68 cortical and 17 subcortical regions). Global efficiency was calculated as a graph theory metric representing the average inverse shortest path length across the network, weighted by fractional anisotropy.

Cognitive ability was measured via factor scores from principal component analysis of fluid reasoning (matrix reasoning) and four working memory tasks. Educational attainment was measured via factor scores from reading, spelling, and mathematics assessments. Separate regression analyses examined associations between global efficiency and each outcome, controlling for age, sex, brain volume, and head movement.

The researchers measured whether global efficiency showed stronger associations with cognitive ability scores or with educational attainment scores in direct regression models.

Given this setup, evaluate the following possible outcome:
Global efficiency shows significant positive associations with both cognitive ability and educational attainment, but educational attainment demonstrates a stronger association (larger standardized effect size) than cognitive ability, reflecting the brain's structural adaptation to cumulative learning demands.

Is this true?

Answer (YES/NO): YES